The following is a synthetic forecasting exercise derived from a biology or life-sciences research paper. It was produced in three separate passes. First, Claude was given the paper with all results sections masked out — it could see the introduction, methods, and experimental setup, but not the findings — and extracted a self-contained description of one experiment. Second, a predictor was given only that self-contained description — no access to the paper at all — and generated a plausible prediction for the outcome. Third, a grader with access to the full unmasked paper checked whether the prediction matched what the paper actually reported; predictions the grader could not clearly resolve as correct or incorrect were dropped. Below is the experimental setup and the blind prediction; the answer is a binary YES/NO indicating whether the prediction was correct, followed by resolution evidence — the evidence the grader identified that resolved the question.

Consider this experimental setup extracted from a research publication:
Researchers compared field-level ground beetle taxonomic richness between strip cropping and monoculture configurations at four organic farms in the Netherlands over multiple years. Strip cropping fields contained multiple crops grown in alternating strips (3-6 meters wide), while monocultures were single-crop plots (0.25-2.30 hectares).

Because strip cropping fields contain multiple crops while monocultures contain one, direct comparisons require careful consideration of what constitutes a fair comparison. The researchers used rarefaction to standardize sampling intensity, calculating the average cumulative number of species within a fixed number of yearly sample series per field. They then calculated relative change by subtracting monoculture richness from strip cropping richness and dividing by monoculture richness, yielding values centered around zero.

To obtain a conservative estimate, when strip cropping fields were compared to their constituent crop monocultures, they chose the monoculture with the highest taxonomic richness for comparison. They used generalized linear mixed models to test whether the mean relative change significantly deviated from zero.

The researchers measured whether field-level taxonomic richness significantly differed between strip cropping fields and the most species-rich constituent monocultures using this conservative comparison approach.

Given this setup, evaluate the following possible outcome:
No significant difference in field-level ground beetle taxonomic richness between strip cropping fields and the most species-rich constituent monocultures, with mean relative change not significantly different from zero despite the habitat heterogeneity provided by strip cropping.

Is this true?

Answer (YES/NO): YES